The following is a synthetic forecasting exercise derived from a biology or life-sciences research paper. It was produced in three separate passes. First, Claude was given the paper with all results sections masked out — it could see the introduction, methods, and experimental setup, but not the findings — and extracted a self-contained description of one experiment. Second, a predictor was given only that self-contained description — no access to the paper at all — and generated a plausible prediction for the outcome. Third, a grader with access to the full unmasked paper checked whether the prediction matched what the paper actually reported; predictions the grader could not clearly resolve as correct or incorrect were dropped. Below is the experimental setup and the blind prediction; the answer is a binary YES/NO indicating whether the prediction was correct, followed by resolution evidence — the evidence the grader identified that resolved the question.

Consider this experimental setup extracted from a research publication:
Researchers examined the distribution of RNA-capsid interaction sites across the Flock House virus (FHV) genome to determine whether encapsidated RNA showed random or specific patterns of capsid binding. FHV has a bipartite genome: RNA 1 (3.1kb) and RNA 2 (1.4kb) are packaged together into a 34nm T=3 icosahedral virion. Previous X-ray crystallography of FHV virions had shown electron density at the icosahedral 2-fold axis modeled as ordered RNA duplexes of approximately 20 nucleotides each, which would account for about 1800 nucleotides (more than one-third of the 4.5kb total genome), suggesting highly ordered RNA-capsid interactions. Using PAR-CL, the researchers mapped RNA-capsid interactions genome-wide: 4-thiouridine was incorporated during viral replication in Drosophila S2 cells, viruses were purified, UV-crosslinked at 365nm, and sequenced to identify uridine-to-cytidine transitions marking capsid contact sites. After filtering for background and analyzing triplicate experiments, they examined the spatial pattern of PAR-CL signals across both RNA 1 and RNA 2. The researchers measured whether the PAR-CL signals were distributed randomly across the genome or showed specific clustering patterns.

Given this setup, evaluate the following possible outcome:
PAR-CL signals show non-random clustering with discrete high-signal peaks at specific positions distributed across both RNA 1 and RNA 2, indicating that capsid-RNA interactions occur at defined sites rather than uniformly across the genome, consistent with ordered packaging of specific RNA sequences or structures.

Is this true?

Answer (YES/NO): YES